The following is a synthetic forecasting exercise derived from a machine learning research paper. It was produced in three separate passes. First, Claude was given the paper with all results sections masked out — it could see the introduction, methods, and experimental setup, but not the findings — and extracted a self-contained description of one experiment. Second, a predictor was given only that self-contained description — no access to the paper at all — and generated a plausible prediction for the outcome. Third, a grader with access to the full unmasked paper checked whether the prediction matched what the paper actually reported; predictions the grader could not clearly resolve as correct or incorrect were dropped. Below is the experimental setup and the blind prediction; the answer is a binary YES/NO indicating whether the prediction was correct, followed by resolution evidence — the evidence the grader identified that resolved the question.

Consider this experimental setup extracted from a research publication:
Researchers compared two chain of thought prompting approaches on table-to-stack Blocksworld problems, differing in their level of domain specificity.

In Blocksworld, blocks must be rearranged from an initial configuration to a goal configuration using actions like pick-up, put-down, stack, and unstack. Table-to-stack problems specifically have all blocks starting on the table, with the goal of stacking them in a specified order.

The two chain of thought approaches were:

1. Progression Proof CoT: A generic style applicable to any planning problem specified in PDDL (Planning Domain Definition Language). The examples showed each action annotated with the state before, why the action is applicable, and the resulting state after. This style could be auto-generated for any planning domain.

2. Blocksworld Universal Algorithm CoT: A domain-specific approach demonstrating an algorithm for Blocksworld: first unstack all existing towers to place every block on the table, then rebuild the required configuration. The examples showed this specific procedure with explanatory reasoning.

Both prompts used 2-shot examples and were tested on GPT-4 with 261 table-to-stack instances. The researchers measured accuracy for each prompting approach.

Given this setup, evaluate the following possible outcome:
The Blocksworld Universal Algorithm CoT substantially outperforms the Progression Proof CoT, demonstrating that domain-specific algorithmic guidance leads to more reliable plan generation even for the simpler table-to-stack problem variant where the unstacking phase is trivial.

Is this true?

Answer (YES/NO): YES